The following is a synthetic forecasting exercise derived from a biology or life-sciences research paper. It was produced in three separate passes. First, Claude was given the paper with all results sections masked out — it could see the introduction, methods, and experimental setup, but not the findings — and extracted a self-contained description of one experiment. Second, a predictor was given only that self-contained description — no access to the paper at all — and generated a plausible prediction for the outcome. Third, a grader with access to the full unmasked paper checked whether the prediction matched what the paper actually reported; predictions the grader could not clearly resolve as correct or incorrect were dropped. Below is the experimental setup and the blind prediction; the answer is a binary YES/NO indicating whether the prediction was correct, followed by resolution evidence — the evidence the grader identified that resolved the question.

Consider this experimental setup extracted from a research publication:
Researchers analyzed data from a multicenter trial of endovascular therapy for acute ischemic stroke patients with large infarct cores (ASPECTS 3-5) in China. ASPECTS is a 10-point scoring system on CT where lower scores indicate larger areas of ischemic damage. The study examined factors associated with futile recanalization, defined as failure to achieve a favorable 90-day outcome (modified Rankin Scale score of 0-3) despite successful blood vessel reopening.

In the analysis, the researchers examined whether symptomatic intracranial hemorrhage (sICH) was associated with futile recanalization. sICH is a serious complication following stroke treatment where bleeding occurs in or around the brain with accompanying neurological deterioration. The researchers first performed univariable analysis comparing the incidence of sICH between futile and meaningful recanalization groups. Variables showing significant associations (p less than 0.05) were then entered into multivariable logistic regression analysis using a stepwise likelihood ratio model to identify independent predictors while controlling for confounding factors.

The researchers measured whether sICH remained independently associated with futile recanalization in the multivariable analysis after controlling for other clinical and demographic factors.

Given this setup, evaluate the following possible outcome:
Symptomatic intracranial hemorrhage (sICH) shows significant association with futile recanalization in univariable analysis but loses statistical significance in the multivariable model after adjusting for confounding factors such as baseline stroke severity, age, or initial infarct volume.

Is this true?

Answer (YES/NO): YES